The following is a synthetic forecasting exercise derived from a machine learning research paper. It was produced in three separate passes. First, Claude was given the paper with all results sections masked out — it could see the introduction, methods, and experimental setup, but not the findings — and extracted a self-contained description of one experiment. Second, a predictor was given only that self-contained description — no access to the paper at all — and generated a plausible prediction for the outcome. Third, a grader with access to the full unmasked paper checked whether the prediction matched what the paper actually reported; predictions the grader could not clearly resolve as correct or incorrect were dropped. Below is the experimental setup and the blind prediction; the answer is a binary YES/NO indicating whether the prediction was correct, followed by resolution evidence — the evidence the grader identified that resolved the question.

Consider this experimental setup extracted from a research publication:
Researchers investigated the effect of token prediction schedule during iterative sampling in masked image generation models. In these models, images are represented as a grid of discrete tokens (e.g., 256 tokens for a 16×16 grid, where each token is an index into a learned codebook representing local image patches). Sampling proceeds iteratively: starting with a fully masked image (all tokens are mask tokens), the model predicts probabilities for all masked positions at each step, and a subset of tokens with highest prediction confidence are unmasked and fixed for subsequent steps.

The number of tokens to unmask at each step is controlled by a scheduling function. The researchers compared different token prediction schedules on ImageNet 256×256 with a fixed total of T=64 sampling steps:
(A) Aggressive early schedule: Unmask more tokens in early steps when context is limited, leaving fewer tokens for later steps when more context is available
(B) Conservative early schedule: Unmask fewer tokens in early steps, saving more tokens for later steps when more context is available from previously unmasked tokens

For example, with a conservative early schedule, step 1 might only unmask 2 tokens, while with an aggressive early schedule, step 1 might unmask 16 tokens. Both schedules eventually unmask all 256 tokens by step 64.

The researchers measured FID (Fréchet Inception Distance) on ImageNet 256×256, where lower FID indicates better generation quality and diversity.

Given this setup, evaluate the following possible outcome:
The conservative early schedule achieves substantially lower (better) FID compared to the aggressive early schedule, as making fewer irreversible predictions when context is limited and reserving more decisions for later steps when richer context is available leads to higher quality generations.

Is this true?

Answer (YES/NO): YES